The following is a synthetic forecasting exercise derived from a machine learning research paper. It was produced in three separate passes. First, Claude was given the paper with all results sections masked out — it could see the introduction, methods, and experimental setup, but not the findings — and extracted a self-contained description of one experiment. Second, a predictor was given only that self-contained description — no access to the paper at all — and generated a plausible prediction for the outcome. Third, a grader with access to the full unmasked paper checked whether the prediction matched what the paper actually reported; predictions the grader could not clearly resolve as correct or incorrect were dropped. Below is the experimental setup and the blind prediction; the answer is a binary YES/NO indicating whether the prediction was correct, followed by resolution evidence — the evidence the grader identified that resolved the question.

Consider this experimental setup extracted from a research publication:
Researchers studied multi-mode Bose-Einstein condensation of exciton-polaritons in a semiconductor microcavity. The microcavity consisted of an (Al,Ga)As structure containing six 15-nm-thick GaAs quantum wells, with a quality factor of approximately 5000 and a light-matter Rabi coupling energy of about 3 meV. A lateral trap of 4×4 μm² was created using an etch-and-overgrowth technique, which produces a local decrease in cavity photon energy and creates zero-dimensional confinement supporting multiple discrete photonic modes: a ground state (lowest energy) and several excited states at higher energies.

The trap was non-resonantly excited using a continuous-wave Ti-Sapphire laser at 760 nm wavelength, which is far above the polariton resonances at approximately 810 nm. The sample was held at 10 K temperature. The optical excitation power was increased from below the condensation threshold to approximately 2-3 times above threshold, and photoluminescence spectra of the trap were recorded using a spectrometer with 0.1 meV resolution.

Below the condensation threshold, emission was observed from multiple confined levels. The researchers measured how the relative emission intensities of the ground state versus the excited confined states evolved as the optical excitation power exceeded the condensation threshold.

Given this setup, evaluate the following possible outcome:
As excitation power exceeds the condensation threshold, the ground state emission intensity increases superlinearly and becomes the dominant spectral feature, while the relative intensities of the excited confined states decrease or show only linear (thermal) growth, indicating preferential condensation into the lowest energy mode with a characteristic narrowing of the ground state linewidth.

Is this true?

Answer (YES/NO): NO